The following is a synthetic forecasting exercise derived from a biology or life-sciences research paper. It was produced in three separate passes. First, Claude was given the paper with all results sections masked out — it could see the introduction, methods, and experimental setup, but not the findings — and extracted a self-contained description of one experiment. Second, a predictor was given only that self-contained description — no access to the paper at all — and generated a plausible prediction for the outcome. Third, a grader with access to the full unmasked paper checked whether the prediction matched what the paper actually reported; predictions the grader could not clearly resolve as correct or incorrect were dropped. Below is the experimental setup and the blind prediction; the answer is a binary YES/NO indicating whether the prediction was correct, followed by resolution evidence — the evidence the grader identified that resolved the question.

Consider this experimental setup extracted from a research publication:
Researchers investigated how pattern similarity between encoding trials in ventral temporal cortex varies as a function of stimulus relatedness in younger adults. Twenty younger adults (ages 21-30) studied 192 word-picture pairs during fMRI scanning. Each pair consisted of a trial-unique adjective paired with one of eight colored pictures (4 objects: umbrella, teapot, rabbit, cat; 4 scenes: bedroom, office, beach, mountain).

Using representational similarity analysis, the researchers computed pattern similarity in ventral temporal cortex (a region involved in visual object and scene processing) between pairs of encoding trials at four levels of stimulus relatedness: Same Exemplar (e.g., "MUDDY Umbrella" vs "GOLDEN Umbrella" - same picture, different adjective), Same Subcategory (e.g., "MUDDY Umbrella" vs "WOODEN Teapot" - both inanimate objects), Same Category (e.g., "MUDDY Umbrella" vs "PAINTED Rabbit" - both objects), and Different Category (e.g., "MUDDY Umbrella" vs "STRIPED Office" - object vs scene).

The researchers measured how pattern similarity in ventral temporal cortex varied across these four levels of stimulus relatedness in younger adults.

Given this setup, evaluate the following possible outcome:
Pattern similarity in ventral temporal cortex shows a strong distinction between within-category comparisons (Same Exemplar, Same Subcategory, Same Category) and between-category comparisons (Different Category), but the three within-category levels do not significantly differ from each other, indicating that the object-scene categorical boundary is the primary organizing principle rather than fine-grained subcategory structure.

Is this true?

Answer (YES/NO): NO